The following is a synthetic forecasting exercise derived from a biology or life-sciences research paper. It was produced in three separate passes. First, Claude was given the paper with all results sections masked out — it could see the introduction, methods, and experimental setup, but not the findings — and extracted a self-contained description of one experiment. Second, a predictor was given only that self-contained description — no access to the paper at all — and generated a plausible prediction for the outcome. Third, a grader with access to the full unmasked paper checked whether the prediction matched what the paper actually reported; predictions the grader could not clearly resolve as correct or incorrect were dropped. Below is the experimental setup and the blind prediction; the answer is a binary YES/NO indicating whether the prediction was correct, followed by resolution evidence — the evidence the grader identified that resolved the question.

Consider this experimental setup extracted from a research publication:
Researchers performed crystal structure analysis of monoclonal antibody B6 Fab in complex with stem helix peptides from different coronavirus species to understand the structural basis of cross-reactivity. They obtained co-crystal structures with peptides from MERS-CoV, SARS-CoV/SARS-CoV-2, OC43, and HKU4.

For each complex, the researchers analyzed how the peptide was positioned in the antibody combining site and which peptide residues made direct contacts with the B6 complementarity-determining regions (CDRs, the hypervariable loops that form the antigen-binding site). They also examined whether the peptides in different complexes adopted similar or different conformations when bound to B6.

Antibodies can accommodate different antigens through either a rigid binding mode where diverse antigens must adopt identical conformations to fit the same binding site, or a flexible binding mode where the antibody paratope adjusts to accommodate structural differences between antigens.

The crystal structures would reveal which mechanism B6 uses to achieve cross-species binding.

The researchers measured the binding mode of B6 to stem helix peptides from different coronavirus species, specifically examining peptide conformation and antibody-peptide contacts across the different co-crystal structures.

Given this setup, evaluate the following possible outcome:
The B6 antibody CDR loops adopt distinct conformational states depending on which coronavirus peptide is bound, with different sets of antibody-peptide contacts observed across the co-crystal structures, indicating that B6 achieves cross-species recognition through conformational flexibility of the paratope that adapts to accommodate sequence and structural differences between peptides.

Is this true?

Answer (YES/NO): NO